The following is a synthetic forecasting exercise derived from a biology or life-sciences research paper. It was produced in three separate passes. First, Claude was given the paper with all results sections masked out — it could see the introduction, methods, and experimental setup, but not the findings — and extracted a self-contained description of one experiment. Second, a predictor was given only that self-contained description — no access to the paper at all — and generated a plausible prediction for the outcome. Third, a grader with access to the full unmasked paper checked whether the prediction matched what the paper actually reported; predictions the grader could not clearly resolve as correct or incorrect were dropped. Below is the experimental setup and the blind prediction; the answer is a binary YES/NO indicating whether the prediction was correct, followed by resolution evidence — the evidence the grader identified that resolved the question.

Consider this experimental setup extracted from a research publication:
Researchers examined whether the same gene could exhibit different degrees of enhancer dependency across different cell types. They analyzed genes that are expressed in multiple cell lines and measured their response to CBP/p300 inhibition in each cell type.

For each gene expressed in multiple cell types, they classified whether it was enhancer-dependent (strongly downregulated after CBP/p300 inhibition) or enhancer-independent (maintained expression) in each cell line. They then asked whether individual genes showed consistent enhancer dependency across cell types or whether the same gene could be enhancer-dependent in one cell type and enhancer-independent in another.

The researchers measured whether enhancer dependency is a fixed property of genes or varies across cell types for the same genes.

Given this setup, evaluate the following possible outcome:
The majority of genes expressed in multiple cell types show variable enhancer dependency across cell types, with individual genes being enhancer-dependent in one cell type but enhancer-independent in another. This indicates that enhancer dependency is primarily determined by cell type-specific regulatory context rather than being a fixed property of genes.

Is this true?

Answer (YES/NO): NO